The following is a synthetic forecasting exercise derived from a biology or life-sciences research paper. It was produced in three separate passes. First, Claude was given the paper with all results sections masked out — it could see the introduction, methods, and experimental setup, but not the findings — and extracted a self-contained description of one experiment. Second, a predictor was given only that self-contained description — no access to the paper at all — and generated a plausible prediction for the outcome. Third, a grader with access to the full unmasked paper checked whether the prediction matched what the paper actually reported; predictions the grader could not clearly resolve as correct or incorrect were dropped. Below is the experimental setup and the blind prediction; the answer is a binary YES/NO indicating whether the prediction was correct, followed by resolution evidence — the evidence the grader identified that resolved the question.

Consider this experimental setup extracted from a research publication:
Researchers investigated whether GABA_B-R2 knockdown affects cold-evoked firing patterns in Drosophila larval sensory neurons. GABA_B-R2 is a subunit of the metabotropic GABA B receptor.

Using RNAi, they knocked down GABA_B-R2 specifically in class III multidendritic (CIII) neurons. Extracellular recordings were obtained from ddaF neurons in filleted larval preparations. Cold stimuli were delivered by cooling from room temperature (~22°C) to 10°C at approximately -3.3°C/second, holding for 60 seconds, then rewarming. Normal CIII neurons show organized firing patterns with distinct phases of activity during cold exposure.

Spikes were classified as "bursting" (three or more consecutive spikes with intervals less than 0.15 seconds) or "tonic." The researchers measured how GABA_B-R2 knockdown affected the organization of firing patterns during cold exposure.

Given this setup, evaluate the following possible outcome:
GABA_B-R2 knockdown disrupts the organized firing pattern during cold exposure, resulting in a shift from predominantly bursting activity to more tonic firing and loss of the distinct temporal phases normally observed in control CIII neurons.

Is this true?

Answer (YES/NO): NO